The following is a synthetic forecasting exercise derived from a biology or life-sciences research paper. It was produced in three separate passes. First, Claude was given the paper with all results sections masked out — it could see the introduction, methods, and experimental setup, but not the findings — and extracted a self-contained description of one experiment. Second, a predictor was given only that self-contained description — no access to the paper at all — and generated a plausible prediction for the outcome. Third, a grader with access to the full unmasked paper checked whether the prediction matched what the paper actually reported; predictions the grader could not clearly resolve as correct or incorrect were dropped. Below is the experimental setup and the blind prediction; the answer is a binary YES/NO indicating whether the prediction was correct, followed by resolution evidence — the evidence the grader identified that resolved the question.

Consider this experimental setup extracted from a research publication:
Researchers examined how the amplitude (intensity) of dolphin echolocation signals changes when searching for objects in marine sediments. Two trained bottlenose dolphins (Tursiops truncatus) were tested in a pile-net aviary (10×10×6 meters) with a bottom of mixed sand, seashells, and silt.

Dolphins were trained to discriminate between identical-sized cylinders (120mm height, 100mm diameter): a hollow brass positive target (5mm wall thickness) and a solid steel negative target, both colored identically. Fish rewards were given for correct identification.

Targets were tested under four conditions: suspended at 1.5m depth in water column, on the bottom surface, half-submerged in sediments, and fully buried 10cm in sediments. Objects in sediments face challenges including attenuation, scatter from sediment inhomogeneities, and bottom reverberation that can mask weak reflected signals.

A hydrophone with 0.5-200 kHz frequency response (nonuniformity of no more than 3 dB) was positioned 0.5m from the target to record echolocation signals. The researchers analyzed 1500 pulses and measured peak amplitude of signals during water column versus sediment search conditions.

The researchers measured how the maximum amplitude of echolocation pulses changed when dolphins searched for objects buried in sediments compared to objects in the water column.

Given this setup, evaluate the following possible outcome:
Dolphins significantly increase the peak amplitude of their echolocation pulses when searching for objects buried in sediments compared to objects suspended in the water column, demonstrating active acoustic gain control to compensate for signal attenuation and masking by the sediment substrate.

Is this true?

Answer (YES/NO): YES